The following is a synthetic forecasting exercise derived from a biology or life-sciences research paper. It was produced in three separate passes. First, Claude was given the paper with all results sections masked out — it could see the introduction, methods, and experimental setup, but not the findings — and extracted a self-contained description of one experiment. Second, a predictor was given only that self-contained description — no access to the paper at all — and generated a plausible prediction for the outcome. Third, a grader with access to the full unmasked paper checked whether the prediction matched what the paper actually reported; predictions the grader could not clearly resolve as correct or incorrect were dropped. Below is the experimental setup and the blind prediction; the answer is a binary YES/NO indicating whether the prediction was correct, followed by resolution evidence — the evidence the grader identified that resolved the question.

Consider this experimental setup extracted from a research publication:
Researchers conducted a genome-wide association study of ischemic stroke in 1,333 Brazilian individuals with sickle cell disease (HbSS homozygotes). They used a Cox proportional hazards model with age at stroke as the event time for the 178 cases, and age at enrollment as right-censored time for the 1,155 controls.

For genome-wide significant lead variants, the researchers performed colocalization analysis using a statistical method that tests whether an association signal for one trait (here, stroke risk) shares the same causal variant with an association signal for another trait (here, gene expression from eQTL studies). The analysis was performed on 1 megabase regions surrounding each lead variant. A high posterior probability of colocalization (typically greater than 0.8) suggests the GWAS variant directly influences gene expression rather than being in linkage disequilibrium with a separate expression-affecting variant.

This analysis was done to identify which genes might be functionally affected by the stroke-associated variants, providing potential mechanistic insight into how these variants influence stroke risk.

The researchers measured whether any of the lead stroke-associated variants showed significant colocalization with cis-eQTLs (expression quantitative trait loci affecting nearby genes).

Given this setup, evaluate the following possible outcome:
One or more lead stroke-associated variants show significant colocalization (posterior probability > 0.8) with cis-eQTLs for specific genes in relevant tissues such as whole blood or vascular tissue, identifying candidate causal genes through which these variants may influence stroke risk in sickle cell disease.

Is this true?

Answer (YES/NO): NO